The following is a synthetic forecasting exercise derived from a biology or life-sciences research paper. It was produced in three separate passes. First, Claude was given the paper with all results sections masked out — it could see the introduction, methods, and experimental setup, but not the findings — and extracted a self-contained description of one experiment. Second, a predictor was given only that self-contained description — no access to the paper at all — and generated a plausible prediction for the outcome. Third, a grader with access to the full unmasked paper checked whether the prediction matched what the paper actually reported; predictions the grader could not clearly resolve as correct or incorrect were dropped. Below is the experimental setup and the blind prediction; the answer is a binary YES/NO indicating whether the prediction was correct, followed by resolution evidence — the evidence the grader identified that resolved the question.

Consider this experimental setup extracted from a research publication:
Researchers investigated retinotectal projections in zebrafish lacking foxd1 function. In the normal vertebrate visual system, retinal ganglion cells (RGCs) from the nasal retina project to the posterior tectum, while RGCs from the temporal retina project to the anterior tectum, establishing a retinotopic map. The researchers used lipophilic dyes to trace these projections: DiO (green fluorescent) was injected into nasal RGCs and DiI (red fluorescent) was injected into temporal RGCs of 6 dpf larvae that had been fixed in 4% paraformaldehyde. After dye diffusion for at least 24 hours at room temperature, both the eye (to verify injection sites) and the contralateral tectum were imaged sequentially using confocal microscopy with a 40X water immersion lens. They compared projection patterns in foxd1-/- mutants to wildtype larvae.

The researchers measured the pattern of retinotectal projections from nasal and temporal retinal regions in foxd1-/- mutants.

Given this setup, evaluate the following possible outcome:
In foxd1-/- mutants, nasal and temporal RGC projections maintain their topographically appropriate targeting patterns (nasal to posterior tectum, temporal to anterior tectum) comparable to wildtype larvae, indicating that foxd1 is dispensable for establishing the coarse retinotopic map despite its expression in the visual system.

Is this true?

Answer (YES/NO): NO